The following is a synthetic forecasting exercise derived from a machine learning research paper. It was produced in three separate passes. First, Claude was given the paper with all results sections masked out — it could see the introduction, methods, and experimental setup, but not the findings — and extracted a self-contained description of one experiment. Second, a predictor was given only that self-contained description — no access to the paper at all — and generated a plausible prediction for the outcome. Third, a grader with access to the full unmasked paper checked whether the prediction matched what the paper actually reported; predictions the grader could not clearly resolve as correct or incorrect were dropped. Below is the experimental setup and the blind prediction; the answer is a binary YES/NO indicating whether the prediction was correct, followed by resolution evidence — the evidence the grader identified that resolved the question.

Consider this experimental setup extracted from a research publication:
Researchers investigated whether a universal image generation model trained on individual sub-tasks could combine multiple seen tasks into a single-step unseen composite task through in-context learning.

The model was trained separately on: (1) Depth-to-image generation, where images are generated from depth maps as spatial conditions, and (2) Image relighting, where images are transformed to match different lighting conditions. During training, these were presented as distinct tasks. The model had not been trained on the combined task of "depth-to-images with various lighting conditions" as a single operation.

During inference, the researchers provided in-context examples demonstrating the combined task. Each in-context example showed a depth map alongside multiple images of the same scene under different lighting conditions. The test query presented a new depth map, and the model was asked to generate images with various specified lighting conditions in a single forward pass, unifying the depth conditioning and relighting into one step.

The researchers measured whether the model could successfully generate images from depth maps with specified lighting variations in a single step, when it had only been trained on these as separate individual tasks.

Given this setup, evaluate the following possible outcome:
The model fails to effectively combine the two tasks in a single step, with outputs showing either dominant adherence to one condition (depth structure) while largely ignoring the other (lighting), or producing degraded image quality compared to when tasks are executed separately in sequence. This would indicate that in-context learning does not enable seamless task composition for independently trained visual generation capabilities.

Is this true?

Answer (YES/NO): NO